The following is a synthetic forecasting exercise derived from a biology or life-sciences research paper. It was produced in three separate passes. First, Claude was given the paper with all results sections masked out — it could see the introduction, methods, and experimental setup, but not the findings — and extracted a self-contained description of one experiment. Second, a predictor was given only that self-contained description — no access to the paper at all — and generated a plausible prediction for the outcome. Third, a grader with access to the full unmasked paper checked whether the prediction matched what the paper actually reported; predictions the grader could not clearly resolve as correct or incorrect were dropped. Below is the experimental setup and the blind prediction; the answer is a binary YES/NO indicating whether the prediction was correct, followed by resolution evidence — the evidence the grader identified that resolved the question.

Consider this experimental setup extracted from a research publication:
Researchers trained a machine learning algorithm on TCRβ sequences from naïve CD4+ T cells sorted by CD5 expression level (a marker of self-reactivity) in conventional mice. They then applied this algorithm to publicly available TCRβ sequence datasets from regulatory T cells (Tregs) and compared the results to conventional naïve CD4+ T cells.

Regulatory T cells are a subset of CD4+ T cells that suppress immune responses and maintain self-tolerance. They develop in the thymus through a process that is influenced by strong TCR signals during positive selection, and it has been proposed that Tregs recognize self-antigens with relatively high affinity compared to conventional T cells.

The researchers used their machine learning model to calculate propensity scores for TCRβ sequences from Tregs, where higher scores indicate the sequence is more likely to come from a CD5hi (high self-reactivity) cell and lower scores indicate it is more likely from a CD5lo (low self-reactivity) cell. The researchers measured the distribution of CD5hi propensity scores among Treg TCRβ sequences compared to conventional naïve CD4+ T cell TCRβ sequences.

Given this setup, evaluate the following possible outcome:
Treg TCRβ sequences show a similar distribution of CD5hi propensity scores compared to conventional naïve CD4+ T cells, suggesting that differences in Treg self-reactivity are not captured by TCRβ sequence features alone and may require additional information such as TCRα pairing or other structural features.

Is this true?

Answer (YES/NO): NO